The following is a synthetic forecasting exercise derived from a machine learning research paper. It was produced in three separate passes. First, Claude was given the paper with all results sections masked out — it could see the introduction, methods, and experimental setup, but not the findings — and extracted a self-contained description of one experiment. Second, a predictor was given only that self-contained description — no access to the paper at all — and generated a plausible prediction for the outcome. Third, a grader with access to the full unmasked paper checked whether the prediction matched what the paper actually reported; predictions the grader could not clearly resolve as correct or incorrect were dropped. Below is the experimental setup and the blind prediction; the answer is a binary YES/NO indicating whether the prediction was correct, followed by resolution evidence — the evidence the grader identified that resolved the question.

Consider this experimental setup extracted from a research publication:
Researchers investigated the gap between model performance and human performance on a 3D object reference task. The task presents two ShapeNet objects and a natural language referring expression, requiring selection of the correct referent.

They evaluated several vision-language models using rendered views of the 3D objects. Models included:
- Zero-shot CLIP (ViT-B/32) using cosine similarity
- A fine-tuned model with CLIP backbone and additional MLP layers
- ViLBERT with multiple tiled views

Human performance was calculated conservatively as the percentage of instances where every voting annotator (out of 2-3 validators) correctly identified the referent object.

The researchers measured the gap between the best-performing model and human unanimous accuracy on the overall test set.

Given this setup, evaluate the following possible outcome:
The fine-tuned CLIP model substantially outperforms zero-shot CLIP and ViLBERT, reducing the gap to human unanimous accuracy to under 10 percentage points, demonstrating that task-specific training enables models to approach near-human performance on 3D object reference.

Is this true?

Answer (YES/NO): NO